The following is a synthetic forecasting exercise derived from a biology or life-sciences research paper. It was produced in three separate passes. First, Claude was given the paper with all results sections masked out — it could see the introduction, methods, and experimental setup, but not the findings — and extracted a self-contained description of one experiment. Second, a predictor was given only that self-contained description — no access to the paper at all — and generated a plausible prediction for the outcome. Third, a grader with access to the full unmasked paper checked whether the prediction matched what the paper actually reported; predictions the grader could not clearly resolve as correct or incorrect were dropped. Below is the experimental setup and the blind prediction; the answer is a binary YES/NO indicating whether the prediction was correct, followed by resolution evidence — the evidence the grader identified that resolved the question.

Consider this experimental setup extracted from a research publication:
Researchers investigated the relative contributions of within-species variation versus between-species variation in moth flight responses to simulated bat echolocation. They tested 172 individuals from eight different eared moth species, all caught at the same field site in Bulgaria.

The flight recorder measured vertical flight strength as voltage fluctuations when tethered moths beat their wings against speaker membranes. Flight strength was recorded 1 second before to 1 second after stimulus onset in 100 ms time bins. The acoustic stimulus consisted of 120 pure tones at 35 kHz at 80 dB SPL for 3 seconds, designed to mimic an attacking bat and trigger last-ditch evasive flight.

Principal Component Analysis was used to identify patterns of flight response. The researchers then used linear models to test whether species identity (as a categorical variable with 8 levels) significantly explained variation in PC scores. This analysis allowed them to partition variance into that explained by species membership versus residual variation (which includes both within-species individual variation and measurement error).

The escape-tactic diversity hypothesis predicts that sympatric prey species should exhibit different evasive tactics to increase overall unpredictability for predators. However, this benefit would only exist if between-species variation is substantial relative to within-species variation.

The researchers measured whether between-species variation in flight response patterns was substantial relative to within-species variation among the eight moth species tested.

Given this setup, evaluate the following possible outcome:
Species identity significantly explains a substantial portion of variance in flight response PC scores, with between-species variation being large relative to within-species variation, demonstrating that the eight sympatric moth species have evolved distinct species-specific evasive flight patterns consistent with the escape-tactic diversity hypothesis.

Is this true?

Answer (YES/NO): YES